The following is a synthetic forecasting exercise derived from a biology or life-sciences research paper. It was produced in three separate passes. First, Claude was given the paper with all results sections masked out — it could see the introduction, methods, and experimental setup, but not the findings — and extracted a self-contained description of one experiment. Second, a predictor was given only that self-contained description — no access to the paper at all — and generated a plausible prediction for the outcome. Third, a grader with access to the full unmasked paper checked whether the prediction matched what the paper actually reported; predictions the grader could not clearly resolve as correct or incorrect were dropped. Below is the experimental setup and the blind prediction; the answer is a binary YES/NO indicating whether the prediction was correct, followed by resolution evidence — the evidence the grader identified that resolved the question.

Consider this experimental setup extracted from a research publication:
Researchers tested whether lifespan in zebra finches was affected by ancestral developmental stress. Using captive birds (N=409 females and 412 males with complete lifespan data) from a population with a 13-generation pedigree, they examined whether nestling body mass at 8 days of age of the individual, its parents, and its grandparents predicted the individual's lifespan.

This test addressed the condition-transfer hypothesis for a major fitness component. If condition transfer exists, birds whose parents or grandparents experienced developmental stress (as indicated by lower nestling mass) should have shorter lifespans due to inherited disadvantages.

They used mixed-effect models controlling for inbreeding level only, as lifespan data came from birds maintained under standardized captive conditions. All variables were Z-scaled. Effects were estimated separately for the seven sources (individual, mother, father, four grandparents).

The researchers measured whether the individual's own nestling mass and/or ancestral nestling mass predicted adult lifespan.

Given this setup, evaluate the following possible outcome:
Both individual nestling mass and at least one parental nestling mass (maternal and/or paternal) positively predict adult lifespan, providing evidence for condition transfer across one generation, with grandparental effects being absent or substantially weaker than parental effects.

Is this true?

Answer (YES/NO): NO